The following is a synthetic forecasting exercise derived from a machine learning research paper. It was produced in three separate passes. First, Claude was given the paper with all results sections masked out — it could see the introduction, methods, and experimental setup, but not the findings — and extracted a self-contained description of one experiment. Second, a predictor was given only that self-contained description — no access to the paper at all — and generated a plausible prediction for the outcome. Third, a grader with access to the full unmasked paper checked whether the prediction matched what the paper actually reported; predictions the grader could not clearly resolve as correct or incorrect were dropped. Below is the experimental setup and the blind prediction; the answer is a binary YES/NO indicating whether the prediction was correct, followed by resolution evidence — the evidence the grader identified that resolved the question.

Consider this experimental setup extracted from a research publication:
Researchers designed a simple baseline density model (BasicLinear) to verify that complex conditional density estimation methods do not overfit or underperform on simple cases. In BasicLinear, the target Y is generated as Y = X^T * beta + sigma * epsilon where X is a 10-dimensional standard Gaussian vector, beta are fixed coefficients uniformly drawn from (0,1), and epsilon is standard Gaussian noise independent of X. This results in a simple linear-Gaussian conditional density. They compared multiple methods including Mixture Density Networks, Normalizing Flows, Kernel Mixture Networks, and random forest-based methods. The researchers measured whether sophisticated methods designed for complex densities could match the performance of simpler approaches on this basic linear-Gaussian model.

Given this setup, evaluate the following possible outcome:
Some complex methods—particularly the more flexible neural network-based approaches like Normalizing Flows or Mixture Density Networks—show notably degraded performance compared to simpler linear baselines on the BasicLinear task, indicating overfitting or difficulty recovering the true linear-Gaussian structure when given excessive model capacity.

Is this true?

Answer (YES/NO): YES